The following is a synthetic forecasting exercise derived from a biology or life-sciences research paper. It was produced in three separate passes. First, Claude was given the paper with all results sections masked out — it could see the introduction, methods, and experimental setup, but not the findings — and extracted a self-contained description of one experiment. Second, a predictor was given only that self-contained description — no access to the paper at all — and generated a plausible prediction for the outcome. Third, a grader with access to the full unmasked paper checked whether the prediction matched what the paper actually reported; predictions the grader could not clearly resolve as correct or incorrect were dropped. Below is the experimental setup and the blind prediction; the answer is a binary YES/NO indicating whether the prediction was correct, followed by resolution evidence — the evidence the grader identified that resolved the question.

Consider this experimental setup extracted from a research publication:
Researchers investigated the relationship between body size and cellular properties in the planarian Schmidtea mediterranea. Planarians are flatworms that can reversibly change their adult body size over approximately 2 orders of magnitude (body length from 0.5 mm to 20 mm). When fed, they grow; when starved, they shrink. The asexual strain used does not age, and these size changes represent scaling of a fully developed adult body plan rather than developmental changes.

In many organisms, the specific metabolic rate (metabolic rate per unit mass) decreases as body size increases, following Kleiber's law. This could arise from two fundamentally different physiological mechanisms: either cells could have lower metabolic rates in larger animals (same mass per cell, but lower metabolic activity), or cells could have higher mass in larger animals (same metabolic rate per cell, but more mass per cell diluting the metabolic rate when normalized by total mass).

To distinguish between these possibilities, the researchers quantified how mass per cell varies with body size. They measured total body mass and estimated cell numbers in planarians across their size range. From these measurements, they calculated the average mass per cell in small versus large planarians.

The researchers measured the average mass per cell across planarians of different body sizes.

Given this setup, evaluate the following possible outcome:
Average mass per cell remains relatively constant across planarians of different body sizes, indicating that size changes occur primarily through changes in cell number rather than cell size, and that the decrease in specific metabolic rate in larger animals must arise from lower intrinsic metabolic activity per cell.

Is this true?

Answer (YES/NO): NO